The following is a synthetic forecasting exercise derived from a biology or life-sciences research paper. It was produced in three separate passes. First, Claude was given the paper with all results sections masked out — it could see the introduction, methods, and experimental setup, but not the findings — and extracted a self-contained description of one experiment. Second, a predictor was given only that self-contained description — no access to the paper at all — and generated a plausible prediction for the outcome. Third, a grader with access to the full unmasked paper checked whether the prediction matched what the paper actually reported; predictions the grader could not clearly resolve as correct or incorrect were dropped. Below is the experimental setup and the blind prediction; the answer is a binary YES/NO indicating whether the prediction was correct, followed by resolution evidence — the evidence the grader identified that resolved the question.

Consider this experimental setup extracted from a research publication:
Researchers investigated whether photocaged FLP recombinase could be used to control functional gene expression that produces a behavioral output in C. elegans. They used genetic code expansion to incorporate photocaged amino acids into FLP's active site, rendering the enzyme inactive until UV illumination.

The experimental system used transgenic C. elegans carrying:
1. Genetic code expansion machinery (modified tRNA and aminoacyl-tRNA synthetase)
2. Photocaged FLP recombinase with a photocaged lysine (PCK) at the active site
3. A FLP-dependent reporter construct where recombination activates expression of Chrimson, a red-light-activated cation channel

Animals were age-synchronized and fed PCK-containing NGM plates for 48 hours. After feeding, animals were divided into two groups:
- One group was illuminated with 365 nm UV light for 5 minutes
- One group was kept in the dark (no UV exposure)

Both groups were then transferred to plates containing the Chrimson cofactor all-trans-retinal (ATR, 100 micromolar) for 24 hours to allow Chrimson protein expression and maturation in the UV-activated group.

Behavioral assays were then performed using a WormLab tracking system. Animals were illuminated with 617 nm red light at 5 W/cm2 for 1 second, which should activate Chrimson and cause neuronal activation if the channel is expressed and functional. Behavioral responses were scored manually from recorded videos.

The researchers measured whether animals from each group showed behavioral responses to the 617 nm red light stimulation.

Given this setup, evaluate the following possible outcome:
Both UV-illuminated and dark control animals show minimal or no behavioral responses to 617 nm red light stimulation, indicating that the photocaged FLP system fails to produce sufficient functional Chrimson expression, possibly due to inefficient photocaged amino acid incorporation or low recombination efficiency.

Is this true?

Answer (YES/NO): NO